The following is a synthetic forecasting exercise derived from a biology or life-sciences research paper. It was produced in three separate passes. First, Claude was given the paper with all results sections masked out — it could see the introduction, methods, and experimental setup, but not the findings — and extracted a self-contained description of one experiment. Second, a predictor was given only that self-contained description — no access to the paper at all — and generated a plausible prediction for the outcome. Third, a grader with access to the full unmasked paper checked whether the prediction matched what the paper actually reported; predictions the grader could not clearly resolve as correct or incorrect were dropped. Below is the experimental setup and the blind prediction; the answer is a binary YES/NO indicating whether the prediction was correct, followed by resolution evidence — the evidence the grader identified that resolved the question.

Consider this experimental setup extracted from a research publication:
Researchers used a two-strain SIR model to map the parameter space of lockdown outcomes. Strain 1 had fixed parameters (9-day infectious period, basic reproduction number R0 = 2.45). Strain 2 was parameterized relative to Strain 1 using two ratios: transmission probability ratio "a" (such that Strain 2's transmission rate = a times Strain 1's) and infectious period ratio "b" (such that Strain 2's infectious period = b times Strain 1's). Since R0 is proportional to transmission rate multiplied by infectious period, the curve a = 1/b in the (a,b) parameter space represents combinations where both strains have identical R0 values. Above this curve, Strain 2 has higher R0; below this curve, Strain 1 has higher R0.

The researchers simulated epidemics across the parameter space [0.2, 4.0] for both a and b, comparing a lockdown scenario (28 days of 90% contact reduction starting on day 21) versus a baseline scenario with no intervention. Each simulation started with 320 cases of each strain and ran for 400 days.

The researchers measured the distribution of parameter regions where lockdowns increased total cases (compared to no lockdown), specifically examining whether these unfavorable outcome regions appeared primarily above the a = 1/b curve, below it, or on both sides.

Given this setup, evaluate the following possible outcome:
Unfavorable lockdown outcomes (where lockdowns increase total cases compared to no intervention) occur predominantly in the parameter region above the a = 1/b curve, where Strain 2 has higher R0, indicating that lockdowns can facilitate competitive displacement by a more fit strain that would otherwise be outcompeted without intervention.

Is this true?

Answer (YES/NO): NO